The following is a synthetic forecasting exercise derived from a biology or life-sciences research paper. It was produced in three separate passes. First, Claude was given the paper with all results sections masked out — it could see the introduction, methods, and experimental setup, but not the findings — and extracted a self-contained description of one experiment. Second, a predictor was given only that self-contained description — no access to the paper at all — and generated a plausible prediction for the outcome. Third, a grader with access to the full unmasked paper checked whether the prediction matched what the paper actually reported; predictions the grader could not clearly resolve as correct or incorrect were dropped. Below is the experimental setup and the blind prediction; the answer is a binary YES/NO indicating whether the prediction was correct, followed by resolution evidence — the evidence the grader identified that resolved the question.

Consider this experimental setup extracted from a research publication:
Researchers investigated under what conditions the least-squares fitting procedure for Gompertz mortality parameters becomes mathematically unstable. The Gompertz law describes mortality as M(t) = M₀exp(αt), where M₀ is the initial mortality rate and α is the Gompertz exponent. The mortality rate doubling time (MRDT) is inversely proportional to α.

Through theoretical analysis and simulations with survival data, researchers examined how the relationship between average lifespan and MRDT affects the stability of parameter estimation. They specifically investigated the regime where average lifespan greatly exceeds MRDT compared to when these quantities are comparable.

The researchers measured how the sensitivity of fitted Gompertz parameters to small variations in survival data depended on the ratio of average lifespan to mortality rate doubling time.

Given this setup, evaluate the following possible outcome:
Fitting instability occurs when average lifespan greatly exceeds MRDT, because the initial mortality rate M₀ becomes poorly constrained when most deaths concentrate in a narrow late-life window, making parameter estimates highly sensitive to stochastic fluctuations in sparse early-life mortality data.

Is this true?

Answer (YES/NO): YES